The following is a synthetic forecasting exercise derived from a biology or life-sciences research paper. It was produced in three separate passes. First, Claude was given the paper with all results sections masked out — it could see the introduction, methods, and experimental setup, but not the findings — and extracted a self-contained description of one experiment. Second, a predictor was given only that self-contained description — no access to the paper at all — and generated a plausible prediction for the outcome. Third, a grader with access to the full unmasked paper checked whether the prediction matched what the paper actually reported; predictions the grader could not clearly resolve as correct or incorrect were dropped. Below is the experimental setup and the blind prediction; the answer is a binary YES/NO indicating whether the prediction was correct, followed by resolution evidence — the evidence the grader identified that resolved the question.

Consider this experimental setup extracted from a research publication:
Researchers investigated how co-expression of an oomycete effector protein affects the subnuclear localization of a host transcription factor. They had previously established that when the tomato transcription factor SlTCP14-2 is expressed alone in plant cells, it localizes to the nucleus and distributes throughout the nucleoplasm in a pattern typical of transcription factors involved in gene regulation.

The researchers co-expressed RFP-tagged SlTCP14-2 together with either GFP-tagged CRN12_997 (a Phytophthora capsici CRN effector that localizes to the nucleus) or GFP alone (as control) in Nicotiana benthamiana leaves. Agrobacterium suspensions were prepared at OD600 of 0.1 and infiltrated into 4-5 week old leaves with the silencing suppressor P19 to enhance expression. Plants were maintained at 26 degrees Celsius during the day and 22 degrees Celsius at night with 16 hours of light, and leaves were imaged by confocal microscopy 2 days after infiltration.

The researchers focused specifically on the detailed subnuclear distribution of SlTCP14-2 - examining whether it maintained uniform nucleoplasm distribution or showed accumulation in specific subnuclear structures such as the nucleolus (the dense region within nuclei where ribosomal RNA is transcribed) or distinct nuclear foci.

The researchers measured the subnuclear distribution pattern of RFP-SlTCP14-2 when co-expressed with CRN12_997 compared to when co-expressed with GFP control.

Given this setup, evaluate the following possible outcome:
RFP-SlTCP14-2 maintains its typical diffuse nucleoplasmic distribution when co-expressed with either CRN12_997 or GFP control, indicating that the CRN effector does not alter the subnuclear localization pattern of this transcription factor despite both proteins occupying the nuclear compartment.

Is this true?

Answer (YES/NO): NO